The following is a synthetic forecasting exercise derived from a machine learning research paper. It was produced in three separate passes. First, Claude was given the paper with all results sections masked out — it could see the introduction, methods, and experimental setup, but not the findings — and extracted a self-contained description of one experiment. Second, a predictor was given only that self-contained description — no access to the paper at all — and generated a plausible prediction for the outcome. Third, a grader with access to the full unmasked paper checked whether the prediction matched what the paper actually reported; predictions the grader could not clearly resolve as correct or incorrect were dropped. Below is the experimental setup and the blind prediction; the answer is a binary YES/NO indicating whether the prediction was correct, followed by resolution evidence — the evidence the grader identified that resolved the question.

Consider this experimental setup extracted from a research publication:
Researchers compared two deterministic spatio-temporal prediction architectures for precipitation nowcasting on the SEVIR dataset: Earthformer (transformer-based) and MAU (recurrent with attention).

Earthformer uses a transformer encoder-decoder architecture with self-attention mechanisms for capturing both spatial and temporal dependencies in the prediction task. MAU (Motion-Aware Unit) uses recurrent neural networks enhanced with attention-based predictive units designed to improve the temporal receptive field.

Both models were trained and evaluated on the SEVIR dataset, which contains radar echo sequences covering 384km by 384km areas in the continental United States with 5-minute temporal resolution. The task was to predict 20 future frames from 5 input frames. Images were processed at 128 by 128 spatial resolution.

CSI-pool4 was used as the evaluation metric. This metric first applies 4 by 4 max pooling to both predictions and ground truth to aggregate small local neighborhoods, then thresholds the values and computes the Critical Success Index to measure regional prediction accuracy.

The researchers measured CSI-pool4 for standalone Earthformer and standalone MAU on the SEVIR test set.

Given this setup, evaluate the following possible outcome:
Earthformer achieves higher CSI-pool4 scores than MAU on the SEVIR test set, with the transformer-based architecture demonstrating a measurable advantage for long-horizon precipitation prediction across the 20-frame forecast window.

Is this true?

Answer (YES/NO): YES